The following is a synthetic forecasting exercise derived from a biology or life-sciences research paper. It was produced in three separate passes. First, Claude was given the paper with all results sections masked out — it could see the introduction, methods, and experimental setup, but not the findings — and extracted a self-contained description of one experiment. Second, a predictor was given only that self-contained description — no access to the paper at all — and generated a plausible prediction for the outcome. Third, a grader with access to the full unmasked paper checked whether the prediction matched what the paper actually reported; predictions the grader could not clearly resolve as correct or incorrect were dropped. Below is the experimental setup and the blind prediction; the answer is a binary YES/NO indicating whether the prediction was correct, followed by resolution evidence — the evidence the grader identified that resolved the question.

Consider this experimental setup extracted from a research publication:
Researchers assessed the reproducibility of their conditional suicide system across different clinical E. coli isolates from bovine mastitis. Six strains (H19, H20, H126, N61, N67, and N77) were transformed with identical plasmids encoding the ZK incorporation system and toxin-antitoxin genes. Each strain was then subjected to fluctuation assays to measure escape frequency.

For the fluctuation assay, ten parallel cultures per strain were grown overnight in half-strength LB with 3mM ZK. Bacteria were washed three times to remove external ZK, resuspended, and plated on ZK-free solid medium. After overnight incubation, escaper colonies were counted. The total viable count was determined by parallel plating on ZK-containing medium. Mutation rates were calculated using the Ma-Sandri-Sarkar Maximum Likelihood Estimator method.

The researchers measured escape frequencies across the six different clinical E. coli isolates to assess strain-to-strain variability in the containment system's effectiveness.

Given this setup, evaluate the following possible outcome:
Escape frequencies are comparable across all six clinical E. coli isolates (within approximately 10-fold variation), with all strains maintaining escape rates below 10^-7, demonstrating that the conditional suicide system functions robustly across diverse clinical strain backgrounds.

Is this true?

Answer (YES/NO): NO